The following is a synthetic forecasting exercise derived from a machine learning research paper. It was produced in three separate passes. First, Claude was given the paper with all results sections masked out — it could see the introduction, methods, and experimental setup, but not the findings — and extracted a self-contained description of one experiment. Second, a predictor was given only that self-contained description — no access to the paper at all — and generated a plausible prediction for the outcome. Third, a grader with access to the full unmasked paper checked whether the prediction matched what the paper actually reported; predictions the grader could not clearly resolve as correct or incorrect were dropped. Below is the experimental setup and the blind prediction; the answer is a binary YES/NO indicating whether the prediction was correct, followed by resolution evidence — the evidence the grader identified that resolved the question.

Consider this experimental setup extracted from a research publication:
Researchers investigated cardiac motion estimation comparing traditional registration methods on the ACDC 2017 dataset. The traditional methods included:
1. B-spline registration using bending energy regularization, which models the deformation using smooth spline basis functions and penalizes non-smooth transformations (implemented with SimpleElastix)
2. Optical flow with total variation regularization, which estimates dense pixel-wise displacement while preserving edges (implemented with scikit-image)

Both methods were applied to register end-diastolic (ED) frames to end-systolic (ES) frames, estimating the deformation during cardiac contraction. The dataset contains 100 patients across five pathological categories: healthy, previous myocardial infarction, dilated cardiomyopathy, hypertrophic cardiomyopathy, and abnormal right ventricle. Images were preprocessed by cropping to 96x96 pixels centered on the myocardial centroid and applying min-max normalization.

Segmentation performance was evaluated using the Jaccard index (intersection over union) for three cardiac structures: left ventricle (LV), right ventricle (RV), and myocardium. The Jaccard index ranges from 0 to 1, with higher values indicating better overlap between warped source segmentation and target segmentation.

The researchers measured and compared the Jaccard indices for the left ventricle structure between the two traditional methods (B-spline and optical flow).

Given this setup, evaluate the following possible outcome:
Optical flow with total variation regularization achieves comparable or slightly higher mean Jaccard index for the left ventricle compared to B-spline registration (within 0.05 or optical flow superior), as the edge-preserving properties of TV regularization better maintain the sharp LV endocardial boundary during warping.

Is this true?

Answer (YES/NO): NO